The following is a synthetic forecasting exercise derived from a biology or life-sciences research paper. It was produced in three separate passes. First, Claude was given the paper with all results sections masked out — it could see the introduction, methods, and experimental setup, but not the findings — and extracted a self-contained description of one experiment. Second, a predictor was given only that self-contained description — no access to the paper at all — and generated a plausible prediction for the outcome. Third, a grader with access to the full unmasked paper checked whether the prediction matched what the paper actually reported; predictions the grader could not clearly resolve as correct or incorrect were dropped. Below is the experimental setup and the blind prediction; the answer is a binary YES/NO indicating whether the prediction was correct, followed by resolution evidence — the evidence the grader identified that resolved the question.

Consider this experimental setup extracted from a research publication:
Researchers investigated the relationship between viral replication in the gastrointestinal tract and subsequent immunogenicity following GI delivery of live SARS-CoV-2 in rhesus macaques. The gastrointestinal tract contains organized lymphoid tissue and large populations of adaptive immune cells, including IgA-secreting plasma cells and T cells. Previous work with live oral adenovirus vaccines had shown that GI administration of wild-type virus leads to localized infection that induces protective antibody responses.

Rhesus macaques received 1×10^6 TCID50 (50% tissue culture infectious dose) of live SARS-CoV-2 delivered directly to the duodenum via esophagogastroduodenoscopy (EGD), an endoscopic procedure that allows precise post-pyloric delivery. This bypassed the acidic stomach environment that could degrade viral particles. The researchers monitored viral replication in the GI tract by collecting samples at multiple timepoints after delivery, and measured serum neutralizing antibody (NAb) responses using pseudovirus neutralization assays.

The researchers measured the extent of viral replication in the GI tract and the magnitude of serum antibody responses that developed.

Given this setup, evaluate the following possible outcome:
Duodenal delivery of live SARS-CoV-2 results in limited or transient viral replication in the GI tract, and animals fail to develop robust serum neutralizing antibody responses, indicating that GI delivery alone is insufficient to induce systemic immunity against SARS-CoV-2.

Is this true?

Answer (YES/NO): YES